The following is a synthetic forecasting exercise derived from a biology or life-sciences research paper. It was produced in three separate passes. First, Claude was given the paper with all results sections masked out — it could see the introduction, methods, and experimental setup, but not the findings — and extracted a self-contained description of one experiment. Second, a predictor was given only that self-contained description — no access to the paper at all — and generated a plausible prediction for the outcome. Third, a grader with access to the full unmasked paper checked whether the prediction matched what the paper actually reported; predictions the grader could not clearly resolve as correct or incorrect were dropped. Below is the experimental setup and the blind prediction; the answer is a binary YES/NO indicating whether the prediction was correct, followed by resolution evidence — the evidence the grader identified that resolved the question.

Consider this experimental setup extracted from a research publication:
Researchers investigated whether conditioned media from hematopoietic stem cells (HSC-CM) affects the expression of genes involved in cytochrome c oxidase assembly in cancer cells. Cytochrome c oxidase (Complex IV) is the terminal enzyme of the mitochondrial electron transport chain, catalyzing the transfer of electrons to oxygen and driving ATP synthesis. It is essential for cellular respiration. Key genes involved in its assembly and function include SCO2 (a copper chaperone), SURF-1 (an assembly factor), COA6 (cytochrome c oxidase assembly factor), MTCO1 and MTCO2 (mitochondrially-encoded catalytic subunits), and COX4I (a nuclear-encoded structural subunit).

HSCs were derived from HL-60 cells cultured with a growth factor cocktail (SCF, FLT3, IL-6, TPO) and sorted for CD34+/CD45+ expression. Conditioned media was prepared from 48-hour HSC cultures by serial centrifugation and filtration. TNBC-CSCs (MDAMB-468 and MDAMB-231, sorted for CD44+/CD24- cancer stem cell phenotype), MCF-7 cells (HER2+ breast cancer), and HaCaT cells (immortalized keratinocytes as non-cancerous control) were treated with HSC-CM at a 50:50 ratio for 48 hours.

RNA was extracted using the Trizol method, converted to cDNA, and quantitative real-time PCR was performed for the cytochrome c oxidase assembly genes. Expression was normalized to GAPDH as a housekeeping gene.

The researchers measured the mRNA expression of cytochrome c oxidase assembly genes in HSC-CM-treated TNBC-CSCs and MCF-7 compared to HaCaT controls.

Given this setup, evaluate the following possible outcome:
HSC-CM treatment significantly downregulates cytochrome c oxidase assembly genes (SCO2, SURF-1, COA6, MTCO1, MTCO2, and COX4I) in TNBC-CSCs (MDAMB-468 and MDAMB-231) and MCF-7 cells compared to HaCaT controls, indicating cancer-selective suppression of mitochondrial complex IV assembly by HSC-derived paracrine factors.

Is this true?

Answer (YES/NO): NO